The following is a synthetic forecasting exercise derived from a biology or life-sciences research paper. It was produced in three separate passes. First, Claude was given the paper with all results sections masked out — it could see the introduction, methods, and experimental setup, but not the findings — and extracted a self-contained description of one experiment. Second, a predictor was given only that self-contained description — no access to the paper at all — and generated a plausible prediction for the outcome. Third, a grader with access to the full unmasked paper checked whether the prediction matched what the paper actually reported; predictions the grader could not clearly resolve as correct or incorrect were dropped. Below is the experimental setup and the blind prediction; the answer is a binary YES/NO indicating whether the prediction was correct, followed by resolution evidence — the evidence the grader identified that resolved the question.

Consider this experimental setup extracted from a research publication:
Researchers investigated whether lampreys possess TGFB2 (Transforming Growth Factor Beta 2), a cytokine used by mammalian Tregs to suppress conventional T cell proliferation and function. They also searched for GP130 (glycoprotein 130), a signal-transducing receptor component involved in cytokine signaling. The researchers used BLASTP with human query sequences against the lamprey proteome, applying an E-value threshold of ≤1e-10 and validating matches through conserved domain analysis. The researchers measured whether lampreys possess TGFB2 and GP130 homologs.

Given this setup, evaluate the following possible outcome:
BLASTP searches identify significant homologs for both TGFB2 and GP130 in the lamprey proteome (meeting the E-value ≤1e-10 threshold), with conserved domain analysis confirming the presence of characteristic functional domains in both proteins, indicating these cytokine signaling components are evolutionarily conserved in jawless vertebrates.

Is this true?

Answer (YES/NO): YES